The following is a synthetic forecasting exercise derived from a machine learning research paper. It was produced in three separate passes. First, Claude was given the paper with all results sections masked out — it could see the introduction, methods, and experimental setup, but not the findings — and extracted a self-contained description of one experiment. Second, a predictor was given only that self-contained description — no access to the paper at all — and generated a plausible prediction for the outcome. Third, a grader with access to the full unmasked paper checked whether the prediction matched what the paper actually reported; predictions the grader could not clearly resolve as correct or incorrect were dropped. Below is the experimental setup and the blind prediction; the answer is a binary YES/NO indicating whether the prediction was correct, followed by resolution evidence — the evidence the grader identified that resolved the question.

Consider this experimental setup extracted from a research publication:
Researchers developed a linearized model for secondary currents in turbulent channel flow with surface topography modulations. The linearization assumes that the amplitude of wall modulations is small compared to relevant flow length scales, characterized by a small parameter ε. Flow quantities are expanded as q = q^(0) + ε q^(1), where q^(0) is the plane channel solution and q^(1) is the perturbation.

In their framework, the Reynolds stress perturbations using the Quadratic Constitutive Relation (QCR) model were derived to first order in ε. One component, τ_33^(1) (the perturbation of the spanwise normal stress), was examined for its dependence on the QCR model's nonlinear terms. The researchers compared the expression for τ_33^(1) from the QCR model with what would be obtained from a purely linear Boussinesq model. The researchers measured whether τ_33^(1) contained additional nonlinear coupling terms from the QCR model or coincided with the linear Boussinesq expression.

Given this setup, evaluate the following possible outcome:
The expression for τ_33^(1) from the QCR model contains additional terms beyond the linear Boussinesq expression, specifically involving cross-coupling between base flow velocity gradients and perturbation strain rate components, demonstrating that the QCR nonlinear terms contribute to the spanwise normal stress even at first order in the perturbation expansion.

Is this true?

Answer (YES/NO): NO